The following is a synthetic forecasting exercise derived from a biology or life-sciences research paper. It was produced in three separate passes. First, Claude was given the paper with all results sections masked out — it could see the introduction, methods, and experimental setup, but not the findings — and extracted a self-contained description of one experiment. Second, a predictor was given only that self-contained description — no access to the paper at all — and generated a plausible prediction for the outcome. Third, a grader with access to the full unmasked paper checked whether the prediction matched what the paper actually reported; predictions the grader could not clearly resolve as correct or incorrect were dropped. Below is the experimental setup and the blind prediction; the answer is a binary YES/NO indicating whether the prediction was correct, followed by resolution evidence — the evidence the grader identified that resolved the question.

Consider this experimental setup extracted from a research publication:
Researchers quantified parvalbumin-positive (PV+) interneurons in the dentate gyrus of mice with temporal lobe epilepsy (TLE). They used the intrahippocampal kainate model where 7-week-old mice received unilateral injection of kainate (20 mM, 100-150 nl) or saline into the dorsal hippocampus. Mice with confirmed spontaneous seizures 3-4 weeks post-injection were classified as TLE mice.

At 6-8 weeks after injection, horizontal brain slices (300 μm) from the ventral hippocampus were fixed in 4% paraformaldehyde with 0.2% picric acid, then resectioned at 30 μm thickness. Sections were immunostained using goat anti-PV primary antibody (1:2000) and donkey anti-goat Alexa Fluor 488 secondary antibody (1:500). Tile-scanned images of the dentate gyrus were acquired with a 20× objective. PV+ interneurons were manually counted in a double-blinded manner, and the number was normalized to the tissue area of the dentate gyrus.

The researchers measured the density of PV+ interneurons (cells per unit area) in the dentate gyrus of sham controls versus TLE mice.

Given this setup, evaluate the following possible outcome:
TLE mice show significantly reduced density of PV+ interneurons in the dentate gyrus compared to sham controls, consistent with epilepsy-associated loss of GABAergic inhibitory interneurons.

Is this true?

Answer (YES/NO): YES